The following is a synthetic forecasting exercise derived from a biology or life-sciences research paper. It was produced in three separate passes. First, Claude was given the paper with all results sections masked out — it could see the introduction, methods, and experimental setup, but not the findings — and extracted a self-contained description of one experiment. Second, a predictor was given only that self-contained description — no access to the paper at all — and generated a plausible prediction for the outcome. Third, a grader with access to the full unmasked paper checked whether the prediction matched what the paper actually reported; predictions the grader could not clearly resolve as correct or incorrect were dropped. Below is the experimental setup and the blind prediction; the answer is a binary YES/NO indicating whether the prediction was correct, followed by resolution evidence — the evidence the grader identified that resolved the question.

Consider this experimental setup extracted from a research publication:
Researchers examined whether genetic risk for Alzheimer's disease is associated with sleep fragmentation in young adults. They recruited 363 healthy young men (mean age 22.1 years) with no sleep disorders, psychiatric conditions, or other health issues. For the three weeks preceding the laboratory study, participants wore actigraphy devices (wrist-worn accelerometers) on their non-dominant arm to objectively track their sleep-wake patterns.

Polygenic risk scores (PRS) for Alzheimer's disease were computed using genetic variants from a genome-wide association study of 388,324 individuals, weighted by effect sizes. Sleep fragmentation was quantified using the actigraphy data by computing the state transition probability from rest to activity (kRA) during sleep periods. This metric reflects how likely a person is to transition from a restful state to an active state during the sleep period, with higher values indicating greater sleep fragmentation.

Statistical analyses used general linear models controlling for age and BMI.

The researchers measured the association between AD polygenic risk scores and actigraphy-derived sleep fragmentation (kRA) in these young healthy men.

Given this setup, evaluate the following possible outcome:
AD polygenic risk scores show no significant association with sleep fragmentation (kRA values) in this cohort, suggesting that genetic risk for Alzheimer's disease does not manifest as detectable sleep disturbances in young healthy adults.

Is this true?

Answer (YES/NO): YES